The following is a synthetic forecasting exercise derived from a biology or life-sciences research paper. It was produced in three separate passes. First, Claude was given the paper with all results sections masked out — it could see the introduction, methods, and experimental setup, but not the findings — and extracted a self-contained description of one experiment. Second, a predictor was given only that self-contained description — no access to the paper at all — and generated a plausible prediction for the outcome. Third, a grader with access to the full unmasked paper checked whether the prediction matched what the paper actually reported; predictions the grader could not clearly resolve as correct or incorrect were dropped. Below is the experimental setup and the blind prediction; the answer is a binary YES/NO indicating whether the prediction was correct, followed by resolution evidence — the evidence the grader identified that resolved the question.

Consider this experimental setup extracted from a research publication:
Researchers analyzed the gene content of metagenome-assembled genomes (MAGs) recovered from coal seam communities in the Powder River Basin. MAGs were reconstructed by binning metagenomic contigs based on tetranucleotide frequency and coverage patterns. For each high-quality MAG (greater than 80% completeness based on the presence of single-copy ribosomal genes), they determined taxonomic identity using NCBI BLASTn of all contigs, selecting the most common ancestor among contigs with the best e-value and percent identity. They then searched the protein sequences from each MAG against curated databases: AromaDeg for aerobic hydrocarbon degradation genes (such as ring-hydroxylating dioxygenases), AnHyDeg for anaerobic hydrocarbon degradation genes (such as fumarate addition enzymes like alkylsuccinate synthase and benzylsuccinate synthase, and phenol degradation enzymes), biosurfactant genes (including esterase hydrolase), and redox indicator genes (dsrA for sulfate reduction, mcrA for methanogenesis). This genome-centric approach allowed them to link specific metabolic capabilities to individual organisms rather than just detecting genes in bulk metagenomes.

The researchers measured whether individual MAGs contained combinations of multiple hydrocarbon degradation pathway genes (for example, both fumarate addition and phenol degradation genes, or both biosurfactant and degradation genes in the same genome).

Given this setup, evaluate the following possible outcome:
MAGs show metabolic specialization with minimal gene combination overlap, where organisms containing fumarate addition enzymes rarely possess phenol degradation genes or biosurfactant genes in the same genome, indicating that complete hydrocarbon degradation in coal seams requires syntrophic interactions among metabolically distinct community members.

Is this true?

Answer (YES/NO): NO